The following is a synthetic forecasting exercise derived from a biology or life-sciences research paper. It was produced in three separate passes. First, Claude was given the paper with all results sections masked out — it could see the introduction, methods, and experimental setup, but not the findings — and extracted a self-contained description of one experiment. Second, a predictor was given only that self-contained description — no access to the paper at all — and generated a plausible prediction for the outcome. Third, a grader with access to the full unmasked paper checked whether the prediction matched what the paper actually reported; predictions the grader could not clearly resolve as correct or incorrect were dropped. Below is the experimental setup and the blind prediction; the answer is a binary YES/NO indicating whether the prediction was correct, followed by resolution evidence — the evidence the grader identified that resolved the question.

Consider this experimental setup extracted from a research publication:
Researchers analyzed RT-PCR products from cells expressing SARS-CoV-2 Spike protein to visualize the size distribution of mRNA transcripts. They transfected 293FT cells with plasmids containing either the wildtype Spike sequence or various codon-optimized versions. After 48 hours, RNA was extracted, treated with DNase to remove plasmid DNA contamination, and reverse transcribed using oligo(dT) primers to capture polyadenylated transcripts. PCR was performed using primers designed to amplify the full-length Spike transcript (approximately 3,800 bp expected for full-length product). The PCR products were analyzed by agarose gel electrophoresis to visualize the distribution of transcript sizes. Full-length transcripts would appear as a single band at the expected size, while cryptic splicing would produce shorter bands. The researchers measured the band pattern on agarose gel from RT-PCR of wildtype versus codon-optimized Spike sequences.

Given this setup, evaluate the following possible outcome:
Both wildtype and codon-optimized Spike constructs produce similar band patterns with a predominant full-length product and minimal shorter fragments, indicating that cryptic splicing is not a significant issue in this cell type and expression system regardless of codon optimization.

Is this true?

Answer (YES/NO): NO